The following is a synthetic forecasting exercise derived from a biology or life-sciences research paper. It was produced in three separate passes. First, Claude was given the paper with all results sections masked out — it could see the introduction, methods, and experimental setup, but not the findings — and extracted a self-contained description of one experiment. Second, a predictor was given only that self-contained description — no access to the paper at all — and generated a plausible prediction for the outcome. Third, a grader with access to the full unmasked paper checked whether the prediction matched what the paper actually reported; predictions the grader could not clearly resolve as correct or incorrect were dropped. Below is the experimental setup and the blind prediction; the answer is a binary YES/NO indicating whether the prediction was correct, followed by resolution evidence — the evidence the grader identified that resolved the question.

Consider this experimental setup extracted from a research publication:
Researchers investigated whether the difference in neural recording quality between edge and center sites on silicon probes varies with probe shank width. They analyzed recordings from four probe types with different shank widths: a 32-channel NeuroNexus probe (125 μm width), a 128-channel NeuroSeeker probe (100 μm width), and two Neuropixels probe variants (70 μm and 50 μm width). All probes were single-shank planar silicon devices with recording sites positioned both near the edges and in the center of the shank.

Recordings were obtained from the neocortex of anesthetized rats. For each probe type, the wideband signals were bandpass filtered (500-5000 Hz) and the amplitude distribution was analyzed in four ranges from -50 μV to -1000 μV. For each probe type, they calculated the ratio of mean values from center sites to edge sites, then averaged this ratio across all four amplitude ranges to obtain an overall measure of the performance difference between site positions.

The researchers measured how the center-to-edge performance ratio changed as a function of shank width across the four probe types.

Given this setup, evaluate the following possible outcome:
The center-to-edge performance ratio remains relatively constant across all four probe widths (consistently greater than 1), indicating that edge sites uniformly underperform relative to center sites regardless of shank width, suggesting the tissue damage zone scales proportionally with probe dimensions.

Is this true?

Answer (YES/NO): NO